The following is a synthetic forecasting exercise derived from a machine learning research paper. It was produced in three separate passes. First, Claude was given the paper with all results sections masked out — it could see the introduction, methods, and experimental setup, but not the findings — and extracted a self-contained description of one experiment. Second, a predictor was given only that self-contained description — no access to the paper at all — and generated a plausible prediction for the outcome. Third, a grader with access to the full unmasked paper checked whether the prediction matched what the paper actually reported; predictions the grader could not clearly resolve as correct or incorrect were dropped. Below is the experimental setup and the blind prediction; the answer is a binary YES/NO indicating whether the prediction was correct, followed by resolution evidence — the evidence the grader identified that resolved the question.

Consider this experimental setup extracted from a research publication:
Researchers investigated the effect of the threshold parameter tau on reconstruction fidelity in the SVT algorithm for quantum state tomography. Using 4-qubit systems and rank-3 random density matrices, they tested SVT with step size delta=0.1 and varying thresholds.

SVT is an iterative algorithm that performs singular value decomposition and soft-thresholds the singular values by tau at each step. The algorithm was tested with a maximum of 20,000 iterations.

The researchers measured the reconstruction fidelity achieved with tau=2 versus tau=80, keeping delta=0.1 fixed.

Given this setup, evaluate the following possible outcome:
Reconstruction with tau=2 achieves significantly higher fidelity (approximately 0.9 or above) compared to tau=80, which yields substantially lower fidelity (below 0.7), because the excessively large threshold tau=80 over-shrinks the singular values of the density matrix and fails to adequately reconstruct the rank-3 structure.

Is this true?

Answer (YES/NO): NO